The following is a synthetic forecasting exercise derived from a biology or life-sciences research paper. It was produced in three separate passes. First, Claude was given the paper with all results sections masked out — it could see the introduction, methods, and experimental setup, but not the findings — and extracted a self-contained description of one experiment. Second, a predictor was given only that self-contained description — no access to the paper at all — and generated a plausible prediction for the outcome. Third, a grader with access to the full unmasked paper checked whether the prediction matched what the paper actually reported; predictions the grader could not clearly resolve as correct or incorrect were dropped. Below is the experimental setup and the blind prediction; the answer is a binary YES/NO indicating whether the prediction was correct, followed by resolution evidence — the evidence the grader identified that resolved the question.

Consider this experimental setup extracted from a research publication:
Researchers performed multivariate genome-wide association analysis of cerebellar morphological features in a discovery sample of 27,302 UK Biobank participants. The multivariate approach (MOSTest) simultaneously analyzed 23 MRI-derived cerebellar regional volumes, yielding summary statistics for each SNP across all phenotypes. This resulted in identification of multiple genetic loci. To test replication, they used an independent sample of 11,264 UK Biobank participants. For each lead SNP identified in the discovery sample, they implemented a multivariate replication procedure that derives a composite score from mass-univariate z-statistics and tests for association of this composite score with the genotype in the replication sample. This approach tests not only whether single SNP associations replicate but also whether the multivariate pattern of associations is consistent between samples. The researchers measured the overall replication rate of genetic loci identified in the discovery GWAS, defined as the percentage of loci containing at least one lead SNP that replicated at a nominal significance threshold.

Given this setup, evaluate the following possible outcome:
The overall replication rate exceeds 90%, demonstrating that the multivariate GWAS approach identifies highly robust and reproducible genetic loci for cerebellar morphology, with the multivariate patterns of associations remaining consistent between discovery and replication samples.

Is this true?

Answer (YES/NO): YES